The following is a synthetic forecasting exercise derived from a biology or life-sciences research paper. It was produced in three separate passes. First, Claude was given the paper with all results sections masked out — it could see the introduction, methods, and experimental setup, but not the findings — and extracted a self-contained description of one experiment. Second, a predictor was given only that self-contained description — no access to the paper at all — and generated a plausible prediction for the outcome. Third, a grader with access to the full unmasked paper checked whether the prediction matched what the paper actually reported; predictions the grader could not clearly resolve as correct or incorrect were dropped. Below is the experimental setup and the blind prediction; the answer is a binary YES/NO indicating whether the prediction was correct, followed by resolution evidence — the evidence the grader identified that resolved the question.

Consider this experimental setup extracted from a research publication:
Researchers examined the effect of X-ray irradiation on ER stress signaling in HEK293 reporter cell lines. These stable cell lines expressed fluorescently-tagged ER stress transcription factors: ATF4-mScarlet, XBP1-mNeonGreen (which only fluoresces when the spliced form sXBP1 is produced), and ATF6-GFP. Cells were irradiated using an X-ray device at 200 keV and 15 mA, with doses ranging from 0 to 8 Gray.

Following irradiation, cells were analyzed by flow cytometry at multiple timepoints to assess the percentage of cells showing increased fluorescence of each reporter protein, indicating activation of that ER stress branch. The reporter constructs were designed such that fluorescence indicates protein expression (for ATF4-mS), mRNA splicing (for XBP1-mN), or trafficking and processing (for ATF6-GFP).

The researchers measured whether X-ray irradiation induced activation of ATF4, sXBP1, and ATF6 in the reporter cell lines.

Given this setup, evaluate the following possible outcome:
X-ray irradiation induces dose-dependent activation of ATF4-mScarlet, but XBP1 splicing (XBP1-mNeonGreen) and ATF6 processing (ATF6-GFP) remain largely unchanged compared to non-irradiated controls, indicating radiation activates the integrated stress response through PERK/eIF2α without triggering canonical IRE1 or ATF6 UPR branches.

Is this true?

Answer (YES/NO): NO